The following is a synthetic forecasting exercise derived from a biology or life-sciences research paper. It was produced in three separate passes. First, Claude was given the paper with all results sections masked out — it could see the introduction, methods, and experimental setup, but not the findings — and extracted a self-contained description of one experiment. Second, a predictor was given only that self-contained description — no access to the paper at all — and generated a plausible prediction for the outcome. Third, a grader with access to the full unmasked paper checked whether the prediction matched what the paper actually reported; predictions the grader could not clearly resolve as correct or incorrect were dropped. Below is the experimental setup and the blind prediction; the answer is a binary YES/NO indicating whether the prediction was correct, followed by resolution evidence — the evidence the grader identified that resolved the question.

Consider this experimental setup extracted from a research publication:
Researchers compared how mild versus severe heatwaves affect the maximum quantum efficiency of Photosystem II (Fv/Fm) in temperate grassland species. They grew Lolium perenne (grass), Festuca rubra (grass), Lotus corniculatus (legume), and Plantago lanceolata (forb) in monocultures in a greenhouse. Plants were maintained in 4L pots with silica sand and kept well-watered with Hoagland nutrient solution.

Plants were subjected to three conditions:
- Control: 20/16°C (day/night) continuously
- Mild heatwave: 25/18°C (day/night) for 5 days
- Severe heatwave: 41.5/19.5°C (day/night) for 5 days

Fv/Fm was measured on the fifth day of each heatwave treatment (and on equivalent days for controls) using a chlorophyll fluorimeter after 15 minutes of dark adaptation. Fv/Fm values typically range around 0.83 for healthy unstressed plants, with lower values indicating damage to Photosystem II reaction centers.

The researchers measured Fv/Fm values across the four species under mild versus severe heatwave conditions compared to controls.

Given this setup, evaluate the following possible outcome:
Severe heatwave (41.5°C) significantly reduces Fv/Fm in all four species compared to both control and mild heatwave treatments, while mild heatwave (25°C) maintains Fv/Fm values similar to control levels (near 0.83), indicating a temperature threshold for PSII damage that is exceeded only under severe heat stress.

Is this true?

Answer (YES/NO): NO